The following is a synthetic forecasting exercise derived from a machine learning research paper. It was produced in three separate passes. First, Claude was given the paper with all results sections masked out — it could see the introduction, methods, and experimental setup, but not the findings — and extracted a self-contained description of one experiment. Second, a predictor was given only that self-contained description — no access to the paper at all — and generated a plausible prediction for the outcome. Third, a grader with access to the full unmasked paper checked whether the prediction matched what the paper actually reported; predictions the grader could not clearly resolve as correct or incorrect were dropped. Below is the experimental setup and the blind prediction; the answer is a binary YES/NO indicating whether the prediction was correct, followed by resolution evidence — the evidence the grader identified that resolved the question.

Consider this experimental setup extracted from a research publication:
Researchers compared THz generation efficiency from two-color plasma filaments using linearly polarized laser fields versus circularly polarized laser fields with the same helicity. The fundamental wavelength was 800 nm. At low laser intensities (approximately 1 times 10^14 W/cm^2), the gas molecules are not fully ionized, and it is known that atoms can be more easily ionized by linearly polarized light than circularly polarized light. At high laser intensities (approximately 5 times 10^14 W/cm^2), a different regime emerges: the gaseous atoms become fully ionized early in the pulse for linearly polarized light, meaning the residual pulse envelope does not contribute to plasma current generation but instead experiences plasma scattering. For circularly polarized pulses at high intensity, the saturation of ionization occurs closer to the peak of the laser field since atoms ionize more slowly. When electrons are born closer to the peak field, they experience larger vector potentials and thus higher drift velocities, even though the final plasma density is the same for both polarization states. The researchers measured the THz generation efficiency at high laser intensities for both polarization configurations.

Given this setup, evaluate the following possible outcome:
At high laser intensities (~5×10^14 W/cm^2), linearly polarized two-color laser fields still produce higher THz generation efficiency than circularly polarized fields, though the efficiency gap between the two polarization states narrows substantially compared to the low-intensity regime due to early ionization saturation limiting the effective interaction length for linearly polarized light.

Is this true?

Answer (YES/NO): NO